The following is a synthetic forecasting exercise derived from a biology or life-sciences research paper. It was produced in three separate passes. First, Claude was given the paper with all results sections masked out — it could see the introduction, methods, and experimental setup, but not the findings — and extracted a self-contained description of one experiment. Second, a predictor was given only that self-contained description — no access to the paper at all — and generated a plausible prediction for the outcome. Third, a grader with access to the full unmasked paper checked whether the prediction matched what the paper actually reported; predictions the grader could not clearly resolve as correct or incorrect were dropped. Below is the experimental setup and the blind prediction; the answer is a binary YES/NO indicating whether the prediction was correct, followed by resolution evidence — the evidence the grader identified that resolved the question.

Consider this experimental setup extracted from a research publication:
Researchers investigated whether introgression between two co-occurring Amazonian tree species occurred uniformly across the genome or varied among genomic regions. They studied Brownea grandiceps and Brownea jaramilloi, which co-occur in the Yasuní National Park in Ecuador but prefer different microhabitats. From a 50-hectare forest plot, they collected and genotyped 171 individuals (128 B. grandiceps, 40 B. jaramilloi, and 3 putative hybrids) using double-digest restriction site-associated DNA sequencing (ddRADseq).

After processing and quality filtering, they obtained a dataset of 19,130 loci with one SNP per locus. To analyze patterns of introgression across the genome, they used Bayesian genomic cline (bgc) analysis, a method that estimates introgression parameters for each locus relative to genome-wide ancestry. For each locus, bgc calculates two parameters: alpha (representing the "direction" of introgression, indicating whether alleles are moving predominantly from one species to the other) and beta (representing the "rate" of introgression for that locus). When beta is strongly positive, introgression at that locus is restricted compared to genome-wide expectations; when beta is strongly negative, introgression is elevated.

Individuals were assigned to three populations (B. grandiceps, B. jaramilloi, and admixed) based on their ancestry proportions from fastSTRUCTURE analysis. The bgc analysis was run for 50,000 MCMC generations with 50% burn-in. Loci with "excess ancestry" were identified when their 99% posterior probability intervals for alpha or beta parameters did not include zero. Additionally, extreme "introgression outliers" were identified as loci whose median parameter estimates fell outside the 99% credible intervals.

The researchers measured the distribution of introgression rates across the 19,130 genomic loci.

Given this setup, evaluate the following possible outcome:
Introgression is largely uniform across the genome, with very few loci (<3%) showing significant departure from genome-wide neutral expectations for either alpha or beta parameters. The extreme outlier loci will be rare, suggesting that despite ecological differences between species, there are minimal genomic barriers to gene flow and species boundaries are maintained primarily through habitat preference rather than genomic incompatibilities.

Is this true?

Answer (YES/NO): NO